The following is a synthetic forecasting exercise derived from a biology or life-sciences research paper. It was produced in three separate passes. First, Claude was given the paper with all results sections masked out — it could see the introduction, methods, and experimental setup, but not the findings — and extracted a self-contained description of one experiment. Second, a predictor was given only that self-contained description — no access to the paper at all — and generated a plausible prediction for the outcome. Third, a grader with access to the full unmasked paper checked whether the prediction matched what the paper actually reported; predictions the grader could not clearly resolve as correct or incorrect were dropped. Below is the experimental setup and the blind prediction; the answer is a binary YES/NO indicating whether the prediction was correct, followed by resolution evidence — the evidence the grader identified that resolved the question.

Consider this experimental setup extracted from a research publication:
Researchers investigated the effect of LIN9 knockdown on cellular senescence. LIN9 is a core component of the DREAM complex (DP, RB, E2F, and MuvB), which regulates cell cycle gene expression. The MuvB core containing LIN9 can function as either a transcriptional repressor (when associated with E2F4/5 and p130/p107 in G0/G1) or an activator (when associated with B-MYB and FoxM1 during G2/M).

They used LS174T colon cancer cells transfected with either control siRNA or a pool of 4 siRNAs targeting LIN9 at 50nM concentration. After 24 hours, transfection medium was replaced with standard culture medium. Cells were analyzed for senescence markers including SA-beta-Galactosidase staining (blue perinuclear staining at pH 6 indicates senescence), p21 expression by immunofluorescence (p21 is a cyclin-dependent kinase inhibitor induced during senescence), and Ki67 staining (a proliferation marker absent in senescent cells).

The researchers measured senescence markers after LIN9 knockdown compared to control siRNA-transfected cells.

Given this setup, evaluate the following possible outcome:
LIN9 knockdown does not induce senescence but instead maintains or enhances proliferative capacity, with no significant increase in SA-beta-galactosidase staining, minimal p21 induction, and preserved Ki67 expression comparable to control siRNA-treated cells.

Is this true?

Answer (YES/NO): YES